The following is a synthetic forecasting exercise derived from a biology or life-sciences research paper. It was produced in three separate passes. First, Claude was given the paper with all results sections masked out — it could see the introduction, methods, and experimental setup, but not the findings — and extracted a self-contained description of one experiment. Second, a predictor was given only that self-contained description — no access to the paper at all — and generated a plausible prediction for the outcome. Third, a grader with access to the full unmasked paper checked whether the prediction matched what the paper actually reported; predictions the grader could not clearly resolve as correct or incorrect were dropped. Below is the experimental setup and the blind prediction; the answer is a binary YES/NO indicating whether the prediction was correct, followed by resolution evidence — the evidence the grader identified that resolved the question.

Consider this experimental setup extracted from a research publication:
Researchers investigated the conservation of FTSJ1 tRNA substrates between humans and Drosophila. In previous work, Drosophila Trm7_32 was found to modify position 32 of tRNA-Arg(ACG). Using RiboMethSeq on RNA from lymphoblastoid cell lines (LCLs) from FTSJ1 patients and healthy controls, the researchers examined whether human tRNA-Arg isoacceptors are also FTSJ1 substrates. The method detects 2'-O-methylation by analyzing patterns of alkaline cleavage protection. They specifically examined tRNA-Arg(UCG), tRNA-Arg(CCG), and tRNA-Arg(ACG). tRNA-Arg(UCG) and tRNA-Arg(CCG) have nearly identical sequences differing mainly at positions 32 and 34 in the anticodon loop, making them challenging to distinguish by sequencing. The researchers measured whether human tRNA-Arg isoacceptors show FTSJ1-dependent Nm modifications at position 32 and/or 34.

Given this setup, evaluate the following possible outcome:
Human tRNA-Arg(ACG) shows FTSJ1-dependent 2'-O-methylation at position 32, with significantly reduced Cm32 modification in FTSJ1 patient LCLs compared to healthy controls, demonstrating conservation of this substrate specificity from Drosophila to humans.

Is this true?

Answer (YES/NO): NO